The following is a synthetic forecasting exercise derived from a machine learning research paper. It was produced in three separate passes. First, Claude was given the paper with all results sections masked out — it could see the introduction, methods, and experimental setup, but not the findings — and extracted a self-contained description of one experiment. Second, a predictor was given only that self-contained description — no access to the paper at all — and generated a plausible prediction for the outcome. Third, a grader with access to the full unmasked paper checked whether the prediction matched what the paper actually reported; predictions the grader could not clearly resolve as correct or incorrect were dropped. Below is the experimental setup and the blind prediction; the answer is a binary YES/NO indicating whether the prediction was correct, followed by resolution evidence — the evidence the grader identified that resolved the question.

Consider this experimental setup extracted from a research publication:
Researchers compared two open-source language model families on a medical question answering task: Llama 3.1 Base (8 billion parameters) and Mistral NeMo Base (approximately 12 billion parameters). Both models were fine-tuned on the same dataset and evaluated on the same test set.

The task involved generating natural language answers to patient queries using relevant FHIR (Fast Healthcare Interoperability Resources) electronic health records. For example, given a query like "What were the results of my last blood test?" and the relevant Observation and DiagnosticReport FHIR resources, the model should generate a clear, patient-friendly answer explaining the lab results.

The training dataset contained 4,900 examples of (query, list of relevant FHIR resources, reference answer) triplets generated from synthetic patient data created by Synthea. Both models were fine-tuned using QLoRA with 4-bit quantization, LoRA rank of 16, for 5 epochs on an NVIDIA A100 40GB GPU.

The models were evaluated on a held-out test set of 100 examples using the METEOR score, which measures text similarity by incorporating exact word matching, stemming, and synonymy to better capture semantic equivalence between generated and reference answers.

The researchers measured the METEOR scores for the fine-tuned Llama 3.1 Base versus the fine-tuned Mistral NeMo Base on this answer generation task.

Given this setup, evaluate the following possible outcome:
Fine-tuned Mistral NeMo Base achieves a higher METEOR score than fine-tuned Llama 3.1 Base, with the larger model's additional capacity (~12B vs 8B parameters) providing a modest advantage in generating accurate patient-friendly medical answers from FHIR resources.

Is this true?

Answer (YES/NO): YES